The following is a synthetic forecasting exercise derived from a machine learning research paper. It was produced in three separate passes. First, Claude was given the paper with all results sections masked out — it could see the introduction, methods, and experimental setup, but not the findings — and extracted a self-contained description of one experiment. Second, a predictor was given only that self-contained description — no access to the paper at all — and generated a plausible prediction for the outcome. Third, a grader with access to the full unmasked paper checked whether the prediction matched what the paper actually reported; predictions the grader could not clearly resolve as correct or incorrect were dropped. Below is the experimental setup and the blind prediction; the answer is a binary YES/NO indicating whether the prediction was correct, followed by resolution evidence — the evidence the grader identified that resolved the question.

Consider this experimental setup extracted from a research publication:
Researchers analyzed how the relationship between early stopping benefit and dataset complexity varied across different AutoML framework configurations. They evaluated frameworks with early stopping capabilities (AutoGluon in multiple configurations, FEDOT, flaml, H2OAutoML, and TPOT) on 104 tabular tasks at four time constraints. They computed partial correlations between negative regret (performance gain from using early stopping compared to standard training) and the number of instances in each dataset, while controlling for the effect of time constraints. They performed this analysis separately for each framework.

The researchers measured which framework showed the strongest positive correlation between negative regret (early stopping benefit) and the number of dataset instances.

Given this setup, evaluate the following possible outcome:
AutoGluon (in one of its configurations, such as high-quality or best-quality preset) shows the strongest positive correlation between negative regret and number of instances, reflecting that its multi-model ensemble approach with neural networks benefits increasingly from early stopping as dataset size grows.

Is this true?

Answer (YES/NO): YES